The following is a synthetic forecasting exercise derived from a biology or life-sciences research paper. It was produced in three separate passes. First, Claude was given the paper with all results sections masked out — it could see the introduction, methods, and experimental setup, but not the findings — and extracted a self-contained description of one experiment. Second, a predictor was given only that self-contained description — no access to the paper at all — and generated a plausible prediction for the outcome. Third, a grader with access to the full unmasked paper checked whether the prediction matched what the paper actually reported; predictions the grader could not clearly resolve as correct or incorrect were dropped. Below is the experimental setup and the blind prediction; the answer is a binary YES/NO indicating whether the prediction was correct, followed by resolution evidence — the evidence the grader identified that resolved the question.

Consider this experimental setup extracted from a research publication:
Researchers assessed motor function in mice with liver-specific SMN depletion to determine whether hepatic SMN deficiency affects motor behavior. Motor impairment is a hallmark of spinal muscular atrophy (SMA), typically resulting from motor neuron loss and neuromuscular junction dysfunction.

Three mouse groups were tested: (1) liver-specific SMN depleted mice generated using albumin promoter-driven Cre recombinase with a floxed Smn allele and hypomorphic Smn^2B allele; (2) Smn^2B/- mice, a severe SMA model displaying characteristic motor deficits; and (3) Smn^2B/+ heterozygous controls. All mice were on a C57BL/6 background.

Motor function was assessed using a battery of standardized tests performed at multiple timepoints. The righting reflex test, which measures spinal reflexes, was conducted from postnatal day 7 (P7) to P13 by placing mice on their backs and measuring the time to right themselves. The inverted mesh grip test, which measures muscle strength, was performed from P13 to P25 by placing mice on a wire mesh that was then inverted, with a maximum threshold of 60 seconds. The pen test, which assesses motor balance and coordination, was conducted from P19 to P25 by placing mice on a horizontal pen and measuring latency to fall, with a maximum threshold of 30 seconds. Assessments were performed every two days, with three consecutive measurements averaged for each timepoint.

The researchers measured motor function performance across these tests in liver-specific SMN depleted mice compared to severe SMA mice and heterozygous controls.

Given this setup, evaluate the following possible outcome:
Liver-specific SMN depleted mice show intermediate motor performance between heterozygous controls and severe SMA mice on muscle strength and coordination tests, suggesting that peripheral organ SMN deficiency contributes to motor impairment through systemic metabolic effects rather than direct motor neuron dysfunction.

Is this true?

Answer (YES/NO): NO